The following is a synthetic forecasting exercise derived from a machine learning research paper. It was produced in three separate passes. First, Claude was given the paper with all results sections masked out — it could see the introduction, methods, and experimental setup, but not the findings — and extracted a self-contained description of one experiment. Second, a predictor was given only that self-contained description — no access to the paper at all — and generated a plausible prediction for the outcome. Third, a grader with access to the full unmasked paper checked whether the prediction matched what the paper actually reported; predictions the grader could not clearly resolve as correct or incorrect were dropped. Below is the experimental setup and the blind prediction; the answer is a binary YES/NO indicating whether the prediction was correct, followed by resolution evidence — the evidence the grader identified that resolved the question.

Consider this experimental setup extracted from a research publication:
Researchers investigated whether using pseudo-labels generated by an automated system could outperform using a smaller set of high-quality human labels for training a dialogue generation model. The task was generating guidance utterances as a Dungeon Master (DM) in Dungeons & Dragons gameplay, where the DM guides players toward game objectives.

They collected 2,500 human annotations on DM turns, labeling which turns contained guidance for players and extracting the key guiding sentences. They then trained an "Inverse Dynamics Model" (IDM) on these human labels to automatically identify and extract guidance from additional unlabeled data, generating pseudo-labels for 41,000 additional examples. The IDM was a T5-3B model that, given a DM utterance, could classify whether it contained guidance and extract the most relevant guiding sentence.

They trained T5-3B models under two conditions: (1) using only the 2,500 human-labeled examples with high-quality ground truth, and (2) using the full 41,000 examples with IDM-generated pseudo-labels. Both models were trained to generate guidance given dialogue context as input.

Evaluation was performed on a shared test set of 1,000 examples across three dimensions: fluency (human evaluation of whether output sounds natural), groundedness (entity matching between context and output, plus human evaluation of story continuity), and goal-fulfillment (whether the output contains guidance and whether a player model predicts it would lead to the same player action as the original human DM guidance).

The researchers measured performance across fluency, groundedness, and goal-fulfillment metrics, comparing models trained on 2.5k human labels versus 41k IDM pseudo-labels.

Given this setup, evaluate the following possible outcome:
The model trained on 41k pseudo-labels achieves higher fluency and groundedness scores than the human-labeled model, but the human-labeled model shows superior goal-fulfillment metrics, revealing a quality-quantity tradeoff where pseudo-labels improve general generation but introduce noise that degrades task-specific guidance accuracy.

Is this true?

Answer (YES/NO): NO